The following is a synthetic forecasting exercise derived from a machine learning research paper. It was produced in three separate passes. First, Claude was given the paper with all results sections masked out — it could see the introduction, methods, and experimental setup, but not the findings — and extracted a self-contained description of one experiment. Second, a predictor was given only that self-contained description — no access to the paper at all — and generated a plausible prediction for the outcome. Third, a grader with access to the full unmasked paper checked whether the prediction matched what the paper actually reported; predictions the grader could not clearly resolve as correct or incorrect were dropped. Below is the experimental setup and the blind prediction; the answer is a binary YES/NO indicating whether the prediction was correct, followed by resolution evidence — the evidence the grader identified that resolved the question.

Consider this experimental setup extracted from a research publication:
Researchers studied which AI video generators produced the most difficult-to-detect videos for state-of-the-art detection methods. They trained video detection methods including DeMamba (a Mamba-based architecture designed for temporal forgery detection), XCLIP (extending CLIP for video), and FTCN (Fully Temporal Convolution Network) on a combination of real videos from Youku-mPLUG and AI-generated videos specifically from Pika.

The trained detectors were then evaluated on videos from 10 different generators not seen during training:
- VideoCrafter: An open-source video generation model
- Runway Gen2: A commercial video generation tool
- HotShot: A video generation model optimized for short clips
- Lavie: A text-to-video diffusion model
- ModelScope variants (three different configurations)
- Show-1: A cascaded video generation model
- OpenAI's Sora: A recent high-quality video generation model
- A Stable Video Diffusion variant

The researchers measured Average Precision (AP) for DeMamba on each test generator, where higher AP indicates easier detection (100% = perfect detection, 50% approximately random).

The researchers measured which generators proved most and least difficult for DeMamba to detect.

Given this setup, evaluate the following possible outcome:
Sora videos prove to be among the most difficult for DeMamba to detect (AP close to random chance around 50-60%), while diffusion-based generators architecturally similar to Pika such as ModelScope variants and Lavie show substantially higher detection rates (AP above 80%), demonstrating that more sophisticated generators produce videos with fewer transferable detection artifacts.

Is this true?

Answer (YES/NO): NO